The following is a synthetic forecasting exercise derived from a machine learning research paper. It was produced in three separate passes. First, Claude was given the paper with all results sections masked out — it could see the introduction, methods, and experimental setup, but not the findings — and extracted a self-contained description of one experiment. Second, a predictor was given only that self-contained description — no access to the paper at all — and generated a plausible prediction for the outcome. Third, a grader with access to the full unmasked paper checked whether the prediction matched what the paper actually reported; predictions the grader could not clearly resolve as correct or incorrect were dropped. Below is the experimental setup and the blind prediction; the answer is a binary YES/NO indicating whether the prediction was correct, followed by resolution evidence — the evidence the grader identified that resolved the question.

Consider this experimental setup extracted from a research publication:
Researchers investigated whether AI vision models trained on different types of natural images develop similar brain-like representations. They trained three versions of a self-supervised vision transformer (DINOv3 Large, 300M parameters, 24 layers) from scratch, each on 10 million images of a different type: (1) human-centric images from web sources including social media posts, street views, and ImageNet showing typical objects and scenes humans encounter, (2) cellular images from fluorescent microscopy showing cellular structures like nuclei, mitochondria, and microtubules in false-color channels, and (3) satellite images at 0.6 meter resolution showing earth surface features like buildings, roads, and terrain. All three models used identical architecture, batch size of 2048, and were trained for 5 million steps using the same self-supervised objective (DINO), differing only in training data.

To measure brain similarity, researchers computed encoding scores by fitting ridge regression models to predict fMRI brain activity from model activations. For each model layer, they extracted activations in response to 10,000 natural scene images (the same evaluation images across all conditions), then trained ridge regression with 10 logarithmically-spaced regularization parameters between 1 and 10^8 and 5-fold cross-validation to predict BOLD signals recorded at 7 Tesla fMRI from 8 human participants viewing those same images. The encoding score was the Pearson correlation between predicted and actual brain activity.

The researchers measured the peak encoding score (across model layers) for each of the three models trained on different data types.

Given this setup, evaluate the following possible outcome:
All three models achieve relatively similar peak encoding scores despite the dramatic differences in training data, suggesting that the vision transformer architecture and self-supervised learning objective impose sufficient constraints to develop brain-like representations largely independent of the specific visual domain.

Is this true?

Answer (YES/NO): NO